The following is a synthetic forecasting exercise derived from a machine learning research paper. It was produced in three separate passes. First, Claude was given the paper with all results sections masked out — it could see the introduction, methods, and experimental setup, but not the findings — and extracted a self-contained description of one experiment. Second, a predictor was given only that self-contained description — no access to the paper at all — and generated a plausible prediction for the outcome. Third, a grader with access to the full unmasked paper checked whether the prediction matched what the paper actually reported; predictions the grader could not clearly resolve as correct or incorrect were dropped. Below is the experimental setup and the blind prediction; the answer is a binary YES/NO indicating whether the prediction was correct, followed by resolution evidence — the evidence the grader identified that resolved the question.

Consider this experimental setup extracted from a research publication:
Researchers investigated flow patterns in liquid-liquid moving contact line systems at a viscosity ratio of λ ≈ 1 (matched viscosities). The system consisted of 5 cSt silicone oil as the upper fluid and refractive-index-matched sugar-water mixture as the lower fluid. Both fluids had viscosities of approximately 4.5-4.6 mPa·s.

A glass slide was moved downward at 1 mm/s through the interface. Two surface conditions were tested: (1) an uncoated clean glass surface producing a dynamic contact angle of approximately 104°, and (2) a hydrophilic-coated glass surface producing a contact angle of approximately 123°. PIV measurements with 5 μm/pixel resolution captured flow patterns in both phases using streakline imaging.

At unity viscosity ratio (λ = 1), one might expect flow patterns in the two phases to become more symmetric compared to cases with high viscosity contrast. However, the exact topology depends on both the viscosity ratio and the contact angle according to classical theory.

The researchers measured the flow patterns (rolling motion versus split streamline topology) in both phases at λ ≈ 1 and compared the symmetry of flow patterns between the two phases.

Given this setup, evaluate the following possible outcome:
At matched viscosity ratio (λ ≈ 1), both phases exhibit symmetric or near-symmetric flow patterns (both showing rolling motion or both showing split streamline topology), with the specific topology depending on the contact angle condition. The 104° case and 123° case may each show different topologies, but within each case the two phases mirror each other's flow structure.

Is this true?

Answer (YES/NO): NO